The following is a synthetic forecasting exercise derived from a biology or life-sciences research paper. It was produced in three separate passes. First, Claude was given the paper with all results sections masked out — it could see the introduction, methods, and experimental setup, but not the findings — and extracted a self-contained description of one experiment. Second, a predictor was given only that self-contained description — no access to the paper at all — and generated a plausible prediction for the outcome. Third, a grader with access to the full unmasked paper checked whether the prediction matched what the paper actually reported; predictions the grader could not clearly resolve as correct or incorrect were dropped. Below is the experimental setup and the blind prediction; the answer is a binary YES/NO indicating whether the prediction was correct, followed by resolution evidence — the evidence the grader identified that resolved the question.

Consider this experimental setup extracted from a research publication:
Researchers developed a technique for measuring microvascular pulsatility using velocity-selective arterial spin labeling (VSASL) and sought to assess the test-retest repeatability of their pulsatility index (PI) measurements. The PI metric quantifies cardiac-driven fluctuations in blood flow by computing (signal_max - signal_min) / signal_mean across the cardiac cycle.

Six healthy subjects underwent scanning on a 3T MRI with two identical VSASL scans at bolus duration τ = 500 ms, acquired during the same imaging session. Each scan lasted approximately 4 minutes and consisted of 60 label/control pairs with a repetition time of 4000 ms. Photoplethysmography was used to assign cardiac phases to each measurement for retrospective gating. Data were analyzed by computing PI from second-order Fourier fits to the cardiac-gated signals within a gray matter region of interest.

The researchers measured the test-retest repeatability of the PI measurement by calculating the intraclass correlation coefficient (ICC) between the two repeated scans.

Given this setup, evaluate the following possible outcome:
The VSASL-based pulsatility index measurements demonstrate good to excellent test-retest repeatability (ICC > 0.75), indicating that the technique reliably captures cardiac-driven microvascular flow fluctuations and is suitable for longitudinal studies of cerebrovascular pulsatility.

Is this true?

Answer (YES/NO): YES